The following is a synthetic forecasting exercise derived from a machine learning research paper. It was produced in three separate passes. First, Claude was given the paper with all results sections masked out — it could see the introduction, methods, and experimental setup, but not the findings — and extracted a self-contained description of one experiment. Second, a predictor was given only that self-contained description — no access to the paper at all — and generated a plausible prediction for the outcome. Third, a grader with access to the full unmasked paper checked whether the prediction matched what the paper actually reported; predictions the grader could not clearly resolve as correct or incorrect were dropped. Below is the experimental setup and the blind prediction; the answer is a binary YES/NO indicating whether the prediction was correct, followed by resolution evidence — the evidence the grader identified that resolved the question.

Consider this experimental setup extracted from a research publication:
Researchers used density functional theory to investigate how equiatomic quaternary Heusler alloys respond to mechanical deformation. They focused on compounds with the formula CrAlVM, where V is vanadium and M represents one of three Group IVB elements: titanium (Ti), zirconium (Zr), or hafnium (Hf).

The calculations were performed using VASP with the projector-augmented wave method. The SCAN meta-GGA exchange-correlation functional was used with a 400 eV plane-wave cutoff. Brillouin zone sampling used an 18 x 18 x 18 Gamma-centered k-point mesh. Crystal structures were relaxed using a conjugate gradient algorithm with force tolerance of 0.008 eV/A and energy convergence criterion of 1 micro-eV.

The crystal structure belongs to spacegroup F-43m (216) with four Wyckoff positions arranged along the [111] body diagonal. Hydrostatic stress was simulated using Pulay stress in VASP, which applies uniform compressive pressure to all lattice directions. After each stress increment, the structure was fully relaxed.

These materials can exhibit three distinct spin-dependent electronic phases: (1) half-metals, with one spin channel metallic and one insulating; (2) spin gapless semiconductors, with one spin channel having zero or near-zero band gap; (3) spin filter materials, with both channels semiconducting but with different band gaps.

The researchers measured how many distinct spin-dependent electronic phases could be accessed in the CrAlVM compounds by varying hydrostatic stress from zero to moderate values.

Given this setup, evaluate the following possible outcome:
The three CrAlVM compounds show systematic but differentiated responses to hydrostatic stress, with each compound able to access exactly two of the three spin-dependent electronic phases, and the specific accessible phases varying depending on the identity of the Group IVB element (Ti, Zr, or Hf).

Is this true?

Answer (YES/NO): NO